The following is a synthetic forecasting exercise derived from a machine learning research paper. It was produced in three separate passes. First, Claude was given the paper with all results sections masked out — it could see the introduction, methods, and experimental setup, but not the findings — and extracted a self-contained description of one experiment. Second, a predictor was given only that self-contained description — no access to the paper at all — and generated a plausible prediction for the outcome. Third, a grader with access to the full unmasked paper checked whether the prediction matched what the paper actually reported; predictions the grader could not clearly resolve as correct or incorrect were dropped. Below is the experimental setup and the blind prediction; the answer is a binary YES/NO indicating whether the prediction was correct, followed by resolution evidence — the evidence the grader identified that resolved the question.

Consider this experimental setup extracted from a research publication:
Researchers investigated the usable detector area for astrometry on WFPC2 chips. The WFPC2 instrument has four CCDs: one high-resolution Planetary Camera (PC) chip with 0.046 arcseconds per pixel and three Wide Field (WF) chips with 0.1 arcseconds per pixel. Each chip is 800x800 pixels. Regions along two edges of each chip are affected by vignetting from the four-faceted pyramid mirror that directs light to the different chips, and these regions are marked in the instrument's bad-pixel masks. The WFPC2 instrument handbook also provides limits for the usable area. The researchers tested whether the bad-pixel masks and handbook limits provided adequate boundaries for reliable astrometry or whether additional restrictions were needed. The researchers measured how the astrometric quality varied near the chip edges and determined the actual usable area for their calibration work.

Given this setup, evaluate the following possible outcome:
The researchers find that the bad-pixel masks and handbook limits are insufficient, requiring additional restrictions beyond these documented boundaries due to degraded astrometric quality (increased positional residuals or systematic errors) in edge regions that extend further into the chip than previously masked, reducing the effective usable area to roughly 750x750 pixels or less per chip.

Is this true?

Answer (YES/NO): YES